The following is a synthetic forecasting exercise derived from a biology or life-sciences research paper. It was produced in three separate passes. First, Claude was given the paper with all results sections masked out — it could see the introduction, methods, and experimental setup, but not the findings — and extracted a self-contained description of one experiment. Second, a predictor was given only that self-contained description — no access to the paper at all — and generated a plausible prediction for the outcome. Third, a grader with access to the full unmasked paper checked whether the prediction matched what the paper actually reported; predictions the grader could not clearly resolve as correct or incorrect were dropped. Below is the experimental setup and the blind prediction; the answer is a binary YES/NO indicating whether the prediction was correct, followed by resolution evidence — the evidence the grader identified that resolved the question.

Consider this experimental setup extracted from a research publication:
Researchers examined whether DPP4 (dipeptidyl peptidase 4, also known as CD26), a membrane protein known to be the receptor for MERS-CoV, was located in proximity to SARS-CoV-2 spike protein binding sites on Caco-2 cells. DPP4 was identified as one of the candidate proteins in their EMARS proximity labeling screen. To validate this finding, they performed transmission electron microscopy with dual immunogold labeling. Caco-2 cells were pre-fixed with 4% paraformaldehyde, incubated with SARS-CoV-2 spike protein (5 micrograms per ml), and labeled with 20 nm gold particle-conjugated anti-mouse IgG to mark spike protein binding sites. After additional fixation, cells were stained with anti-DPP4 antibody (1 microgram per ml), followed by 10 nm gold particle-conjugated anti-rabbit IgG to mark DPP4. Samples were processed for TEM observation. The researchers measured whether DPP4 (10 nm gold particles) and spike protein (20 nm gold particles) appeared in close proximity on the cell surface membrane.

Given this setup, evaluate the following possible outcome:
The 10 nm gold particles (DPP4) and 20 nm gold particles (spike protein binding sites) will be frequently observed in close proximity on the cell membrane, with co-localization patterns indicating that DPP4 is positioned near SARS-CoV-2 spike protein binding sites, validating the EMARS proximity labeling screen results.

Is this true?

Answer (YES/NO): YES